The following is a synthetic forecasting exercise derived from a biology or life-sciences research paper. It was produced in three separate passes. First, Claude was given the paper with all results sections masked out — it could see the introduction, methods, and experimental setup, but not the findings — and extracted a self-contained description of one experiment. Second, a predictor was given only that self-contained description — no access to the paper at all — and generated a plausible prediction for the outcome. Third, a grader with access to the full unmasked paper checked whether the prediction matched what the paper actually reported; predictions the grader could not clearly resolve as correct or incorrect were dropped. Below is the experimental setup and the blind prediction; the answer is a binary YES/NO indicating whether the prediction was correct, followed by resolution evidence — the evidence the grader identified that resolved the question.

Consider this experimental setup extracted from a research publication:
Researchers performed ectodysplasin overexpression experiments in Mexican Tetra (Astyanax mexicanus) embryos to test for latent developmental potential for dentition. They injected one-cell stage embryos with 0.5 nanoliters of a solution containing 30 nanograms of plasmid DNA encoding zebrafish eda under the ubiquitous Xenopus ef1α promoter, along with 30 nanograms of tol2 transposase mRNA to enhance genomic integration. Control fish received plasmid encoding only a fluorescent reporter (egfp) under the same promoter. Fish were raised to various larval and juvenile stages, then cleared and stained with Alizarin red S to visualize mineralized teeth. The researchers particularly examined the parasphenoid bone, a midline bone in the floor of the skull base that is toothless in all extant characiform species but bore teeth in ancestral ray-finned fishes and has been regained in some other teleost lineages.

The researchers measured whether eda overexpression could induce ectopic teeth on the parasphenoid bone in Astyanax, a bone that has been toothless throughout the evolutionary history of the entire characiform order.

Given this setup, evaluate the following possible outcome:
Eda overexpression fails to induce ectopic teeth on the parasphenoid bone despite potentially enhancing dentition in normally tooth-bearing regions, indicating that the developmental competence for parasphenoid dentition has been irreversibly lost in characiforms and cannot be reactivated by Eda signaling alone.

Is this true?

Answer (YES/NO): NO